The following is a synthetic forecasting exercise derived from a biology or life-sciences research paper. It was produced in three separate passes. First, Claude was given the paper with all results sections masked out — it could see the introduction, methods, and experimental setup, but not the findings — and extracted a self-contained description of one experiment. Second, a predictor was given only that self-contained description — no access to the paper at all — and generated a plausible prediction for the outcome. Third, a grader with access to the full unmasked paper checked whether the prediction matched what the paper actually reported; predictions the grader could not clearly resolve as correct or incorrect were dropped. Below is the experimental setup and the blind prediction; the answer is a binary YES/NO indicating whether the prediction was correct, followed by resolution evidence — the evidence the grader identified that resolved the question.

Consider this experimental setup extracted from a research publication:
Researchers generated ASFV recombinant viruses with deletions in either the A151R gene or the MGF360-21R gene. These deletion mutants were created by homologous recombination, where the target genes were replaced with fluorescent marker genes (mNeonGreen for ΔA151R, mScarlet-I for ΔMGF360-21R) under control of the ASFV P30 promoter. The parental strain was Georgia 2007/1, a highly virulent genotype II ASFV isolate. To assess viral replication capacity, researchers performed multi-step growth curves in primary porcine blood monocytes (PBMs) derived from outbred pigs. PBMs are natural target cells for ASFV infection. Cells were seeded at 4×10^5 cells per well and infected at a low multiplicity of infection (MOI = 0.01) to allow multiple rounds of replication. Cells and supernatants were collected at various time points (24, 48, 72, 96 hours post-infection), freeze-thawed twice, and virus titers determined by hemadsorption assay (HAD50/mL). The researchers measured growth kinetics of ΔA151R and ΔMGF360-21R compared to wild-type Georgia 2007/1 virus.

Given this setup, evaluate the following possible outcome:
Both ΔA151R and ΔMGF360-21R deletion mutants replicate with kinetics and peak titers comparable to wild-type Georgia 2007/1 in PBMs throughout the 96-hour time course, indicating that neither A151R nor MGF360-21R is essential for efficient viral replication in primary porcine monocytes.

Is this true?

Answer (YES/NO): NO